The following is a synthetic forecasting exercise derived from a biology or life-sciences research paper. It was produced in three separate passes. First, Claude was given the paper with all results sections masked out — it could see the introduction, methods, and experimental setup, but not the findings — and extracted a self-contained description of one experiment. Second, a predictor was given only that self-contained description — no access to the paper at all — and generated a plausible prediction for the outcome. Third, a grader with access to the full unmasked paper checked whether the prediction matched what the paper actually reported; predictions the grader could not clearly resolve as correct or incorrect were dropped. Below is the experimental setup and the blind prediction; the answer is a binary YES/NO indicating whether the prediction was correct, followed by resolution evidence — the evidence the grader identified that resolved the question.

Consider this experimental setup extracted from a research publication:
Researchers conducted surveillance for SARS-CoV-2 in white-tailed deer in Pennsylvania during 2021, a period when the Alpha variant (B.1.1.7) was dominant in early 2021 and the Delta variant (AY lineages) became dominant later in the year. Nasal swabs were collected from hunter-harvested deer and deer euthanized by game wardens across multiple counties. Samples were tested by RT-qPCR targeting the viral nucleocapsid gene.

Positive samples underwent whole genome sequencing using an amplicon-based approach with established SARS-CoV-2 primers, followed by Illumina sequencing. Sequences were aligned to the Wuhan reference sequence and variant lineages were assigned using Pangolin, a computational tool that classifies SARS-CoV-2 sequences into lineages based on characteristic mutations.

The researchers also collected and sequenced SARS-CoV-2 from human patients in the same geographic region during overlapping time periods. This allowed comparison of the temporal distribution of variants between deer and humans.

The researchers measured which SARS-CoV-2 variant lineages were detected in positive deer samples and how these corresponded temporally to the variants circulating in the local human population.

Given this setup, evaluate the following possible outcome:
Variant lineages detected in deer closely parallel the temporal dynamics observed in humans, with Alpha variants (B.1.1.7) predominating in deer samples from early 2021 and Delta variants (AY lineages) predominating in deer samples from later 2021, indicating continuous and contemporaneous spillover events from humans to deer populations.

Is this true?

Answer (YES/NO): NO